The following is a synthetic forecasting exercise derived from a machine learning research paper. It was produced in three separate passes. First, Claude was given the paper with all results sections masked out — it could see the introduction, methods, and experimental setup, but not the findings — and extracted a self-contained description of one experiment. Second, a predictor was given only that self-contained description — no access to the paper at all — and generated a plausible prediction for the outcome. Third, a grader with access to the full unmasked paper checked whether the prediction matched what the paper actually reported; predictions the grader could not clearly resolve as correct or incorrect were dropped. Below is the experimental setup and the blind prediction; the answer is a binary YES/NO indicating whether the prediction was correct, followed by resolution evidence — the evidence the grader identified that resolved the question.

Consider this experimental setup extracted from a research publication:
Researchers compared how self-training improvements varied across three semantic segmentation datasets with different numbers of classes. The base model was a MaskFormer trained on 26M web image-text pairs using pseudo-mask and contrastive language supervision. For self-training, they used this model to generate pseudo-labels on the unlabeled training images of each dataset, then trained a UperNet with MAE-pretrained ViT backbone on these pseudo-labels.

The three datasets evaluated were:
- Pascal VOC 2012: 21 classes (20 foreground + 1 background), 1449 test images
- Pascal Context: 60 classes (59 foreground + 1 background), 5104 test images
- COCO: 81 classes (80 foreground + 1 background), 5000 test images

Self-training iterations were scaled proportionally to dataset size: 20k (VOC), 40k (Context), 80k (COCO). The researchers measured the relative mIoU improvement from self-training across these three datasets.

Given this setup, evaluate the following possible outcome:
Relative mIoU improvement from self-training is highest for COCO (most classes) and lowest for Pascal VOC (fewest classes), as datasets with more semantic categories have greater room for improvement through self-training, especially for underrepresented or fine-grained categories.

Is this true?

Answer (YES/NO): NO